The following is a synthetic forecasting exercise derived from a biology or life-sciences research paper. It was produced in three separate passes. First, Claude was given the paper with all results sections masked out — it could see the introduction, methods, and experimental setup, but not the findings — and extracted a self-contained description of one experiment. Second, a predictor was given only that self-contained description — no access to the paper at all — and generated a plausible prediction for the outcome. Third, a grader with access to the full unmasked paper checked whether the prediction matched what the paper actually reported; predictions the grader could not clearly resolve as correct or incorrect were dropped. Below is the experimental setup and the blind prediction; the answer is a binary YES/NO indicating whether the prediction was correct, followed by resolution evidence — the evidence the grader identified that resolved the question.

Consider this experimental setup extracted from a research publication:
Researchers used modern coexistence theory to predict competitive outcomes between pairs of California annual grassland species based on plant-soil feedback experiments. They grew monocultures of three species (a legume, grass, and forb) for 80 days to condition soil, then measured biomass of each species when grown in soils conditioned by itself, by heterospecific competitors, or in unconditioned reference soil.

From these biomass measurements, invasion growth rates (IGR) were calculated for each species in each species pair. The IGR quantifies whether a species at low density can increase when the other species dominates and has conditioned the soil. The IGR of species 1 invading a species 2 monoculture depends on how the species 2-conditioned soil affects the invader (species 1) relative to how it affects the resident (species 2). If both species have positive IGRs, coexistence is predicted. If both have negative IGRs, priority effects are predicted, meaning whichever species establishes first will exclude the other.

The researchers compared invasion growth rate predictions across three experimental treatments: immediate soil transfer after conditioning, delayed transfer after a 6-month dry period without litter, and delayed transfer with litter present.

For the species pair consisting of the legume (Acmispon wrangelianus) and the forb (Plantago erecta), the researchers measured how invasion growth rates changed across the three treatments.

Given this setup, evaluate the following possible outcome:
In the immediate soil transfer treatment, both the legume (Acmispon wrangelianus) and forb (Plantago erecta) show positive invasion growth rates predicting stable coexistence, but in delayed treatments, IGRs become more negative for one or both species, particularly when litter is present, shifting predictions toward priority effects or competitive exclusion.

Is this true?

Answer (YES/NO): NO